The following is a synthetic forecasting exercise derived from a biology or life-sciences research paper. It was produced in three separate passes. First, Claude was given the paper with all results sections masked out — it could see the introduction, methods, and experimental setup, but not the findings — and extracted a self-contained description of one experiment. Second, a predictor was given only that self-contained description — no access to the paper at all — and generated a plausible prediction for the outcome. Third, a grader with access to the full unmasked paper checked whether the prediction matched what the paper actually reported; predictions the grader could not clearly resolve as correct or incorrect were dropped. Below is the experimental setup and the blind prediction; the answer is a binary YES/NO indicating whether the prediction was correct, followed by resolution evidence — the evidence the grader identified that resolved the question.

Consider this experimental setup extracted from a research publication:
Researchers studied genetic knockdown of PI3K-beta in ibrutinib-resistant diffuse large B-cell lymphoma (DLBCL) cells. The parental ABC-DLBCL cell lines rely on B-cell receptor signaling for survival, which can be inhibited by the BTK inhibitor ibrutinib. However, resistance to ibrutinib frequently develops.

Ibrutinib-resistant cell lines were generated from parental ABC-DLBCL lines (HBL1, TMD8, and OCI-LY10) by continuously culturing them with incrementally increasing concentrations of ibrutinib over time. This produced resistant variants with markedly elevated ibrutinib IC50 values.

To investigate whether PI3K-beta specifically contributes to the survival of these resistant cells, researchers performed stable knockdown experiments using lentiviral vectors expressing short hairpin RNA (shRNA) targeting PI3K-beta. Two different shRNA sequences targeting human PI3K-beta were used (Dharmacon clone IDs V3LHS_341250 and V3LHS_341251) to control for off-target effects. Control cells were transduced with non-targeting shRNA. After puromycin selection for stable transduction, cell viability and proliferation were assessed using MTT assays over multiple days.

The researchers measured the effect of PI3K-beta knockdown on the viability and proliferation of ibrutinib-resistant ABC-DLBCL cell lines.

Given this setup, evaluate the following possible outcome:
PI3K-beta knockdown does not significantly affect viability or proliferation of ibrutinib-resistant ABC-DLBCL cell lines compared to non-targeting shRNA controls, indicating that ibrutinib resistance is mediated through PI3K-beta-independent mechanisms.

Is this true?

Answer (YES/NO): NO